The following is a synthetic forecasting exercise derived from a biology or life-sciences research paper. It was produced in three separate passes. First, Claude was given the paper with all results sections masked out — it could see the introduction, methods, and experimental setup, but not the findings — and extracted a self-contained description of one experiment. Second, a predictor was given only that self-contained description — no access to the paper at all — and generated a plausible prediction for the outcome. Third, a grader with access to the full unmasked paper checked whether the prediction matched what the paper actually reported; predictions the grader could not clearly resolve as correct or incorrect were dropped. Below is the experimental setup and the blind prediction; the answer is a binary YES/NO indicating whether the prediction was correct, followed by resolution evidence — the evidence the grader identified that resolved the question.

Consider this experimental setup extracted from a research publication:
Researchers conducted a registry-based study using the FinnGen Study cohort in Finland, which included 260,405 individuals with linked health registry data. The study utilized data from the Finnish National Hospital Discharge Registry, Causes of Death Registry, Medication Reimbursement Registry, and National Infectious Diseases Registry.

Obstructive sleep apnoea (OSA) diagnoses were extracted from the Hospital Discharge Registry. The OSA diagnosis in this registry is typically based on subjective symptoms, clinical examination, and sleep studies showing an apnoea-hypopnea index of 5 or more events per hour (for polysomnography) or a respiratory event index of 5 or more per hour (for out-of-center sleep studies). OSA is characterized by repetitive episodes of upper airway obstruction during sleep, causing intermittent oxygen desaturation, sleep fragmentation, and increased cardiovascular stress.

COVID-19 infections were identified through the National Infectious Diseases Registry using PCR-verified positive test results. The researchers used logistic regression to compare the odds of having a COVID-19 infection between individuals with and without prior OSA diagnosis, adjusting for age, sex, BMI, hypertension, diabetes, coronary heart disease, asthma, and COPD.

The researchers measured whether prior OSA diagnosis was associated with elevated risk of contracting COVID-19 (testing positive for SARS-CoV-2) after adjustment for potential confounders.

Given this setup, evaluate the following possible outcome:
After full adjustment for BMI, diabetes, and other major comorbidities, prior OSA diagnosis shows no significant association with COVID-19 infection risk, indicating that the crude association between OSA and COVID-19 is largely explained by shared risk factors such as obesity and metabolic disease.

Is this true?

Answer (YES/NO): NO